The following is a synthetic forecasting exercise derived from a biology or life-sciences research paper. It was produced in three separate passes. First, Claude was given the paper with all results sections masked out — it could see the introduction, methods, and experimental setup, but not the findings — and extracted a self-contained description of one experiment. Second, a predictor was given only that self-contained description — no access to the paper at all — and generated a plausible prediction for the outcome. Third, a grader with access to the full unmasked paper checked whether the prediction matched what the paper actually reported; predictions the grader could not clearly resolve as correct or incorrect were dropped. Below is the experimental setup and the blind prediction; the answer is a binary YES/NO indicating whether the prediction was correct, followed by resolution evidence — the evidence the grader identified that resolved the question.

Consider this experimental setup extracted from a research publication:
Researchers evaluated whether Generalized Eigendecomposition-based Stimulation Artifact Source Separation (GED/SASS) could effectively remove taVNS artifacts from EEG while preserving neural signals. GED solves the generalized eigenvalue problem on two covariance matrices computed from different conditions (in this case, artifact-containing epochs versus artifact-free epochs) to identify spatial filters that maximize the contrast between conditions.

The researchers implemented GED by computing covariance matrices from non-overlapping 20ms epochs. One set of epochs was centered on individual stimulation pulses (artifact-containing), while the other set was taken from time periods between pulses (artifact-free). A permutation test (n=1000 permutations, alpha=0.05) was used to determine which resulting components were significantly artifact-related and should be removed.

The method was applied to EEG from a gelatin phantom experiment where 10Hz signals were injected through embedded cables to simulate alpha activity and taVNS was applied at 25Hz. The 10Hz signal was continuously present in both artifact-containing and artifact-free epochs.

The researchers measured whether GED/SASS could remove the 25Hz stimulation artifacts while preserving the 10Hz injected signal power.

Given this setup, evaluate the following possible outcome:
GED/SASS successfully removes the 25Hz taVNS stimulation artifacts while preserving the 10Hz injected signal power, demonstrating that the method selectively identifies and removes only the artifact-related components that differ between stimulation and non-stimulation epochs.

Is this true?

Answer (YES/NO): YES